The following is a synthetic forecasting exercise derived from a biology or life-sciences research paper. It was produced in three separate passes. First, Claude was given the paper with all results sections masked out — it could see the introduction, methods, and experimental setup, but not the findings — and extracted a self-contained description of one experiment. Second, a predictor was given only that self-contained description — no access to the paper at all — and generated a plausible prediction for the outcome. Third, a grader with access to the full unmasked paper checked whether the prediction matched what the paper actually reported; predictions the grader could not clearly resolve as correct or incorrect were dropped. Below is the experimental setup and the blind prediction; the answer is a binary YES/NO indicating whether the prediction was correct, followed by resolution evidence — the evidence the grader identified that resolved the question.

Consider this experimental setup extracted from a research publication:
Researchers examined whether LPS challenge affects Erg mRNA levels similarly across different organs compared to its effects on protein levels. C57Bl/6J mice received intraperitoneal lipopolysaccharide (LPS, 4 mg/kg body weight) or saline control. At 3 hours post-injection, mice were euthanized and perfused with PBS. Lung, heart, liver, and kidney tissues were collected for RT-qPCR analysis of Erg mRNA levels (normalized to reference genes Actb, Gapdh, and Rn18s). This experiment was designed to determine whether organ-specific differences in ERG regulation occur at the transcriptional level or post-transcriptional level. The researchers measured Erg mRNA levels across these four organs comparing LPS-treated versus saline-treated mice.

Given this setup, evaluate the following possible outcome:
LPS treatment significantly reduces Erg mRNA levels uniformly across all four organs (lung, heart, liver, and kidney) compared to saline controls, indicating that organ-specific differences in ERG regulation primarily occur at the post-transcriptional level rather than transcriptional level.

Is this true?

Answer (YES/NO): YES